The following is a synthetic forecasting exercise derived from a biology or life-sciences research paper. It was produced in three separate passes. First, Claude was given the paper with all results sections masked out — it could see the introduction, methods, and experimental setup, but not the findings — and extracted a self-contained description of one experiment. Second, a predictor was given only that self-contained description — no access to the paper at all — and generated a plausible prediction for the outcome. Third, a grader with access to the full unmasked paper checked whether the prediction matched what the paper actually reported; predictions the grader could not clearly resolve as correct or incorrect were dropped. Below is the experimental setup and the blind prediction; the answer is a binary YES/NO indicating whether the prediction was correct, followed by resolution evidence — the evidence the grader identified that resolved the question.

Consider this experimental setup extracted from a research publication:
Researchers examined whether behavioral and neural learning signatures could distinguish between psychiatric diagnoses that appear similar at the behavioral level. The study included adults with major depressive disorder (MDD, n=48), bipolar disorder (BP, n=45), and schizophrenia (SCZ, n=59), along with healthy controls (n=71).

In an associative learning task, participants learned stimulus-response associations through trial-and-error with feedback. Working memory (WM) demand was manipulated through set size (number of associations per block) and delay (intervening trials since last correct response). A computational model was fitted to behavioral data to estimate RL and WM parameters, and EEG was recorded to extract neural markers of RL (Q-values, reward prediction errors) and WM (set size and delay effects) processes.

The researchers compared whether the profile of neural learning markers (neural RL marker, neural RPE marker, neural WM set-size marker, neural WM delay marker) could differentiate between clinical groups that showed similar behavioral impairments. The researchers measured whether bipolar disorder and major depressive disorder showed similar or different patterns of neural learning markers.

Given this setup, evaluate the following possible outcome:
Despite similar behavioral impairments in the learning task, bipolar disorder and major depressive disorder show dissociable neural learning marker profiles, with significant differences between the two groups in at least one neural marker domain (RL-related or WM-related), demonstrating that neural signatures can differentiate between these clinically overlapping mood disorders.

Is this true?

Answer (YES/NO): YES